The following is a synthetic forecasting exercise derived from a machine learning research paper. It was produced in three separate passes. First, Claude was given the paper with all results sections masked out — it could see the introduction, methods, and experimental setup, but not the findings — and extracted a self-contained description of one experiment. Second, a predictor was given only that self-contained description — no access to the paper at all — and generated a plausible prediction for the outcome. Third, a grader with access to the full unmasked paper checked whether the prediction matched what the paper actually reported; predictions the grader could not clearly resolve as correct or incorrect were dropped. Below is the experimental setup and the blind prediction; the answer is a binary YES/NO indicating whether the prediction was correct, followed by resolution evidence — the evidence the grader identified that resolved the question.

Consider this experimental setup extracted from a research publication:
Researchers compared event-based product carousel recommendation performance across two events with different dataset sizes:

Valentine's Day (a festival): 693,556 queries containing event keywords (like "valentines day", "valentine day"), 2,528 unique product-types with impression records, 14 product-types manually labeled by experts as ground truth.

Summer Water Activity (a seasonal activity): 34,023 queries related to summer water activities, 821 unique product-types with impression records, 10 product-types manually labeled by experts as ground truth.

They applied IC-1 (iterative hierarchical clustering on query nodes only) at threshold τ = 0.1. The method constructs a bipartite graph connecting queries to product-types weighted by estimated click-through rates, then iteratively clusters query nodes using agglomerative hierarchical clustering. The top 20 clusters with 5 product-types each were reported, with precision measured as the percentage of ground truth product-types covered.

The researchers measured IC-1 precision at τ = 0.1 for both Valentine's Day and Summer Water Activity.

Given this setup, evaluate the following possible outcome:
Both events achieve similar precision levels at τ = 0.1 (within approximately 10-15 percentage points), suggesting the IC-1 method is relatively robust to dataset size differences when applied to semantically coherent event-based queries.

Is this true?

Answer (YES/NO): NO